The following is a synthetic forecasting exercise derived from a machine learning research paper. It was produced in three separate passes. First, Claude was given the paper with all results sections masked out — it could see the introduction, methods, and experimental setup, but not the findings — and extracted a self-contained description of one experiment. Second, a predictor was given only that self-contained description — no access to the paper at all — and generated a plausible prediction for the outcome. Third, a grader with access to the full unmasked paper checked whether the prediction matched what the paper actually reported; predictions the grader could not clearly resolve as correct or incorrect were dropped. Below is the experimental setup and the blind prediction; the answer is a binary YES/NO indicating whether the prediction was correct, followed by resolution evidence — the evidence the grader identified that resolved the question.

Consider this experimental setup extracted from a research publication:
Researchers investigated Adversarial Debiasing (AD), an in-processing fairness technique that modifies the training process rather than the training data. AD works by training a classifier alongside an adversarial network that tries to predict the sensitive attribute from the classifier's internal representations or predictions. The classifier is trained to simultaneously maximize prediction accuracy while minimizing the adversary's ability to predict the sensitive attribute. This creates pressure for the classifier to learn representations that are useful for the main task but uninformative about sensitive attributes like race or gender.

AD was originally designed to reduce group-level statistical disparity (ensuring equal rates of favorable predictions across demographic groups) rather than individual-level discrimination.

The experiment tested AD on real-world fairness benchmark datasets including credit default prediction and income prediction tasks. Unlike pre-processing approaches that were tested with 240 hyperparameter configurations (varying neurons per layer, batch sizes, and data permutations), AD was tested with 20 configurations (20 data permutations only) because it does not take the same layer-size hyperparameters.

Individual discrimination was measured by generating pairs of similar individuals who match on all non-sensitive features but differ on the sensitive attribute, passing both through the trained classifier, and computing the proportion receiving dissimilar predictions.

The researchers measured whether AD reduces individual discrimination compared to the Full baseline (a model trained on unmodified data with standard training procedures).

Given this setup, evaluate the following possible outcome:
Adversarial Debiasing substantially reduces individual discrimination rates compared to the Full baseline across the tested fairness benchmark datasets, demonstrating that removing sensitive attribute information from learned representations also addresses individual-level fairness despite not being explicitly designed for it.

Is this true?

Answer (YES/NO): NO